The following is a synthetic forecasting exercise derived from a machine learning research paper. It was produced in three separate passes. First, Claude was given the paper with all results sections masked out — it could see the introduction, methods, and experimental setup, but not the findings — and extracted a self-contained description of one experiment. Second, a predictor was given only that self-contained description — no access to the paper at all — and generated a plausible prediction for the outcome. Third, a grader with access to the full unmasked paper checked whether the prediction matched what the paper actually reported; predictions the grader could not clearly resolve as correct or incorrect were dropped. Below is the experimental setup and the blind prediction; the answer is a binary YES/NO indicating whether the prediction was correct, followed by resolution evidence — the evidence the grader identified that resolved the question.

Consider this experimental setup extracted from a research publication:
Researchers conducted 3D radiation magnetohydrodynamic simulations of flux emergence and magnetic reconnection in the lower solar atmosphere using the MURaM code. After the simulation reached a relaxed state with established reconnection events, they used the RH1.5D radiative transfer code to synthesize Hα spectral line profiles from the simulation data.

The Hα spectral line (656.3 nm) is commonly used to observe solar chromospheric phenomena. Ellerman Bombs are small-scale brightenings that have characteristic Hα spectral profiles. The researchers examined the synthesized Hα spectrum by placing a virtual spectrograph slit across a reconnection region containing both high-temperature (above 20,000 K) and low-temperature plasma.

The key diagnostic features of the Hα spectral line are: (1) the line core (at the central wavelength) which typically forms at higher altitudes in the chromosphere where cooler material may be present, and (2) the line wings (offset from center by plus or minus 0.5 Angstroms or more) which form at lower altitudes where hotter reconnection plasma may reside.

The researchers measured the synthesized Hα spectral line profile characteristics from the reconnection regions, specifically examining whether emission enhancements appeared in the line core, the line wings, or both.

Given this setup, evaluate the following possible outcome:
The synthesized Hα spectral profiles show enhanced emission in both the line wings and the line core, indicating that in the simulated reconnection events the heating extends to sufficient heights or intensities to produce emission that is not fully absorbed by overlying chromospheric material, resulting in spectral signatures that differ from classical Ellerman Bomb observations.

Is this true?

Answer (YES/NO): NO